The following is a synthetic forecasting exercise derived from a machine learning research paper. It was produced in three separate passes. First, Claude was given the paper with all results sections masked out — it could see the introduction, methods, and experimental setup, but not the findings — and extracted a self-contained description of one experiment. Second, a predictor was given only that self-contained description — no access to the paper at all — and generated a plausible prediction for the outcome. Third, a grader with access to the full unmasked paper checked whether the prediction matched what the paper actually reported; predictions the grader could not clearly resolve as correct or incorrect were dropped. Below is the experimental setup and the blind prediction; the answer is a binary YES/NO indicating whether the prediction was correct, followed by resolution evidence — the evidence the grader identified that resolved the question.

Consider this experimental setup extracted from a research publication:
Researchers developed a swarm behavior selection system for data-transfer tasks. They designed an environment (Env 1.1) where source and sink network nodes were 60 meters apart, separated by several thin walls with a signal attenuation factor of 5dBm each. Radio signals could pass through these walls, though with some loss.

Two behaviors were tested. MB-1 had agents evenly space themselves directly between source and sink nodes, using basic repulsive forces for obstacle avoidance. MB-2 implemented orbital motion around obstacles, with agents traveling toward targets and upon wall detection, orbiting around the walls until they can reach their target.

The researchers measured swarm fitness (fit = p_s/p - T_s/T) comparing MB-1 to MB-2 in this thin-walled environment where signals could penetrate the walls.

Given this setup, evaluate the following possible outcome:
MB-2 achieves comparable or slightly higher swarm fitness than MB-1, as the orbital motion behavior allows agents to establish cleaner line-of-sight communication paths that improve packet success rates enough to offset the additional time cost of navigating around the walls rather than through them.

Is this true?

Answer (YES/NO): NO